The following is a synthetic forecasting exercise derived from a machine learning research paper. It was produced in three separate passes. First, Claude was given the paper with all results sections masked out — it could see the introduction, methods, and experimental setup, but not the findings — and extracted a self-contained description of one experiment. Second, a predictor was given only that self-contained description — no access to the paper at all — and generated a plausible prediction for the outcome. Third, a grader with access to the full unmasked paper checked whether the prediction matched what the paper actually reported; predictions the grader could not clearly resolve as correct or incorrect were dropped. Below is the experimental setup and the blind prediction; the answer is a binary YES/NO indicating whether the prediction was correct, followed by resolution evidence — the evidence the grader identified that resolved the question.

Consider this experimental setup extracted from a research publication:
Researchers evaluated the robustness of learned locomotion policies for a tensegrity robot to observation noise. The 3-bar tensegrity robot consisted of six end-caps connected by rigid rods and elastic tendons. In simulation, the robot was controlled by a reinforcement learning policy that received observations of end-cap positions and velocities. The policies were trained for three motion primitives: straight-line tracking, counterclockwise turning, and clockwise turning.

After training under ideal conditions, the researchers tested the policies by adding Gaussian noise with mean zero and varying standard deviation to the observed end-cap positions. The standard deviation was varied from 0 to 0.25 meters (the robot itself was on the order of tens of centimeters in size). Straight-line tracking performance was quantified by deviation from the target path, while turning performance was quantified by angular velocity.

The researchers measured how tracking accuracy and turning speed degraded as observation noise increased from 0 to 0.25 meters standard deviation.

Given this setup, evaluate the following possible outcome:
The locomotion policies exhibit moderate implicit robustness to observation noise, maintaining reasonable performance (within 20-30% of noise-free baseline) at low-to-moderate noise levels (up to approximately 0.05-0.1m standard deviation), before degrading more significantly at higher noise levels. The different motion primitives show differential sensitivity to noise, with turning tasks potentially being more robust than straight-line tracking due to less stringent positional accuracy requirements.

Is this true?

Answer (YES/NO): NO